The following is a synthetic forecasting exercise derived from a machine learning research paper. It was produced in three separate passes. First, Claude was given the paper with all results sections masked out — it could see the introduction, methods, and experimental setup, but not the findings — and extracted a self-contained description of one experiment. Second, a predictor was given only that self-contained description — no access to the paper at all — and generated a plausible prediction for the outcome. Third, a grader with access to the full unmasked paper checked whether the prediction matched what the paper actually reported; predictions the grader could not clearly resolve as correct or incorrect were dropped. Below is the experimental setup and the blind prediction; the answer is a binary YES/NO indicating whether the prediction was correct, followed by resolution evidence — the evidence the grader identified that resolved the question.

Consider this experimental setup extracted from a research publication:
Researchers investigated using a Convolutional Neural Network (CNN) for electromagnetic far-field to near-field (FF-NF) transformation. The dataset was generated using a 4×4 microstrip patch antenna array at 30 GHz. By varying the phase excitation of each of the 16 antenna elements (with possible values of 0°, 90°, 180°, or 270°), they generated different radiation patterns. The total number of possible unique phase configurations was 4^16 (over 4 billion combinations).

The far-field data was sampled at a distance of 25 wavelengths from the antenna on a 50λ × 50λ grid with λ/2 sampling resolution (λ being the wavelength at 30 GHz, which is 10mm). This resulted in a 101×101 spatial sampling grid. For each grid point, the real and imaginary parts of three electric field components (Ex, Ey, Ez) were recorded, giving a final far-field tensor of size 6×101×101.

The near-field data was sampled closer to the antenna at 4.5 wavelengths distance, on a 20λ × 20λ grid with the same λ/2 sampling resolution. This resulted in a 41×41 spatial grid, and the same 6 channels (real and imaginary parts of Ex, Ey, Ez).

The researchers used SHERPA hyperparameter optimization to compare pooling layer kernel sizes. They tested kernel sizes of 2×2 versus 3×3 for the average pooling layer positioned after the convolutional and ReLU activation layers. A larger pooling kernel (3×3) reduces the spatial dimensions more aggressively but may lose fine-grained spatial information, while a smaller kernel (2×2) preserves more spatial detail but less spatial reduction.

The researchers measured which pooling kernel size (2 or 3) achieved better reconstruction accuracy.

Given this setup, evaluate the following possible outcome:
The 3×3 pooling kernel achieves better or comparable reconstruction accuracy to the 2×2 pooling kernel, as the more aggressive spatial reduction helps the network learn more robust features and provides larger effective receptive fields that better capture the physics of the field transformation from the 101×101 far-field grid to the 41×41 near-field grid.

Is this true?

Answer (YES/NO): NO